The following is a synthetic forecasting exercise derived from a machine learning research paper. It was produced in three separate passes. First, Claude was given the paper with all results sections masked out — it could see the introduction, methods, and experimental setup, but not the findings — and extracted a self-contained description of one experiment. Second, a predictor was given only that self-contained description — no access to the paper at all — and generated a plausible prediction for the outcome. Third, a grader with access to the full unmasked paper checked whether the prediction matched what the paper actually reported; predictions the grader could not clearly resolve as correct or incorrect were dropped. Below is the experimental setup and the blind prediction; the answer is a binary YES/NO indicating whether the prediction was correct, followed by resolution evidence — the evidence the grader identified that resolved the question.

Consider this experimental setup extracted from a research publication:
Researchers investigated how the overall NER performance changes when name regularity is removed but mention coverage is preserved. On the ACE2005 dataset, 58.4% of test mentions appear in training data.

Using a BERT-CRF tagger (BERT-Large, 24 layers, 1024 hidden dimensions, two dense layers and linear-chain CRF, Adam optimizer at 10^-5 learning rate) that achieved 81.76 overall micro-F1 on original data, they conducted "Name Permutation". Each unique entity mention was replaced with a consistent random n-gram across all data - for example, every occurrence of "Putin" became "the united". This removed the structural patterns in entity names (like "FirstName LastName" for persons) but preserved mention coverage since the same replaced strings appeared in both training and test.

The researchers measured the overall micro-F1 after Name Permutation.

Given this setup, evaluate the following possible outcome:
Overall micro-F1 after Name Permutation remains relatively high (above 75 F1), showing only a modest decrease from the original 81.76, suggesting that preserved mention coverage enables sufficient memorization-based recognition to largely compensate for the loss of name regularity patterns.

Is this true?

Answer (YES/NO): NO